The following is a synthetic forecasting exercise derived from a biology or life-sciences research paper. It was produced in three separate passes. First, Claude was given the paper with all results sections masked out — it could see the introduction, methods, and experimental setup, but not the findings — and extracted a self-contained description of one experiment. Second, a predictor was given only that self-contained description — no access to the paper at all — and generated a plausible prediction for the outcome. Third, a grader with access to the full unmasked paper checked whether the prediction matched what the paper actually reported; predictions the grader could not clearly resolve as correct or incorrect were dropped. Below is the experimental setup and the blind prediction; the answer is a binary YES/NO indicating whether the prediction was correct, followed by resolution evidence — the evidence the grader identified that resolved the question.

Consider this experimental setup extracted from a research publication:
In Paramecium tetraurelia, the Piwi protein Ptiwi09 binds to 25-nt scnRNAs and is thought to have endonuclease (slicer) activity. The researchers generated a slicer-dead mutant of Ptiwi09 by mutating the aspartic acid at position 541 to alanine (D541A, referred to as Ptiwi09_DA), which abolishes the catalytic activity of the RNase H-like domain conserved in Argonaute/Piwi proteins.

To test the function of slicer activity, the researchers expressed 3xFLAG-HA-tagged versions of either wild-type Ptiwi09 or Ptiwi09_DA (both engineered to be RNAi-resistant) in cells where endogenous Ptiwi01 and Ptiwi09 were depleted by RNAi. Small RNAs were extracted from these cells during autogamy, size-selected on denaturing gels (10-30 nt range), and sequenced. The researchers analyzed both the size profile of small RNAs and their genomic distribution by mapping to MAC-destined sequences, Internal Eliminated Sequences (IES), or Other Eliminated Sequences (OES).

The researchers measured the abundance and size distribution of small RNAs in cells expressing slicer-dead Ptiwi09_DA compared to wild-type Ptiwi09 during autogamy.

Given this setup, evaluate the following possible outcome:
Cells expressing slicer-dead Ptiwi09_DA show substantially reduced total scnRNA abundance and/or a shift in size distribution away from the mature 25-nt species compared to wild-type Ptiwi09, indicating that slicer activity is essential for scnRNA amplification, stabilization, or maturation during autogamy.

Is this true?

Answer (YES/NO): NO